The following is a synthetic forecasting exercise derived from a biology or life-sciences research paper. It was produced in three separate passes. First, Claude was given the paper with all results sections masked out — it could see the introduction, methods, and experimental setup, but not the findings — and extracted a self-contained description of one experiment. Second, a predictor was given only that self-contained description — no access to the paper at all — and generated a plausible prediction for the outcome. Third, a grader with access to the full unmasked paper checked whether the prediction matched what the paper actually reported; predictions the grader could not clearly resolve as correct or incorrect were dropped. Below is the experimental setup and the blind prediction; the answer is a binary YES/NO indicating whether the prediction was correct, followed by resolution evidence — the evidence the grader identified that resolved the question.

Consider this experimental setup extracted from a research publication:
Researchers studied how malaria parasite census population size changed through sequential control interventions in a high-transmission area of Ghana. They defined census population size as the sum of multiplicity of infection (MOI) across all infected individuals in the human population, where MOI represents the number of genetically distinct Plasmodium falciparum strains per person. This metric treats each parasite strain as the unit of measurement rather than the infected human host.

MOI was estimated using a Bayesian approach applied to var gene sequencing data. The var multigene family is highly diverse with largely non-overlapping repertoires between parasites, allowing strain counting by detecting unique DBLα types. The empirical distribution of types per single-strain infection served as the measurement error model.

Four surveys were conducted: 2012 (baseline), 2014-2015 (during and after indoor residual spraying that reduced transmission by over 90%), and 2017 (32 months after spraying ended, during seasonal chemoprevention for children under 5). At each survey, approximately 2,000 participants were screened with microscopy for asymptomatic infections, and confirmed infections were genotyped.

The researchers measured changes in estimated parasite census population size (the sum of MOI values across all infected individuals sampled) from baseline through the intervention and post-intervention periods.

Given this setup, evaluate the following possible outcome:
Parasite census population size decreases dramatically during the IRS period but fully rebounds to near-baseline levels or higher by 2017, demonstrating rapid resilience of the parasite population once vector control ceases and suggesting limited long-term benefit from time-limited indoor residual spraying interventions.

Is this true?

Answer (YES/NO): YES